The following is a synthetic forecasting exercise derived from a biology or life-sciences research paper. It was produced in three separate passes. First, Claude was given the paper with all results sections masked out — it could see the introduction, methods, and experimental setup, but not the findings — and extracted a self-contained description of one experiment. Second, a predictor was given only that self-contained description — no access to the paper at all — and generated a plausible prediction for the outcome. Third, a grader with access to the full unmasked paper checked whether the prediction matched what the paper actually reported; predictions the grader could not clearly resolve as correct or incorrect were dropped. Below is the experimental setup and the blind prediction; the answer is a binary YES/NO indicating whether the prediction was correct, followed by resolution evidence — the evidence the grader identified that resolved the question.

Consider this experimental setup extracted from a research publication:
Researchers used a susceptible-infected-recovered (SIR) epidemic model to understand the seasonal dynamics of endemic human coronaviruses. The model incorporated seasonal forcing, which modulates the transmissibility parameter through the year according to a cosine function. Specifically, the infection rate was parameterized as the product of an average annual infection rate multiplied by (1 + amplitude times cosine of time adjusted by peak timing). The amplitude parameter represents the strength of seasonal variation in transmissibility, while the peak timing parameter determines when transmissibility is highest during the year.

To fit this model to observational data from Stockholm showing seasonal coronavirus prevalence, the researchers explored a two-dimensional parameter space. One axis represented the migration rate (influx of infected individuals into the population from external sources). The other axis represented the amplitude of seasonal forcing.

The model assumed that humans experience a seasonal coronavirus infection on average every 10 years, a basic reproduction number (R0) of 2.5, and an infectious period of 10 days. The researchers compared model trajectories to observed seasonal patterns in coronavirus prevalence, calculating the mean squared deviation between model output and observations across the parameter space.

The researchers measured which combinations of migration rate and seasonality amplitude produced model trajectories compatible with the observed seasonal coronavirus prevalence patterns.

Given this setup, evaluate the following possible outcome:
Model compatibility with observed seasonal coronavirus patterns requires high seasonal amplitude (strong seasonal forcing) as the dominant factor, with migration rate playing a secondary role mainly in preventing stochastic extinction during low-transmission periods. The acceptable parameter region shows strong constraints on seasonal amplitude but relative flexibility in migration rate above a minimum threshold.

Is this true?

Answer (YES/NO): NO